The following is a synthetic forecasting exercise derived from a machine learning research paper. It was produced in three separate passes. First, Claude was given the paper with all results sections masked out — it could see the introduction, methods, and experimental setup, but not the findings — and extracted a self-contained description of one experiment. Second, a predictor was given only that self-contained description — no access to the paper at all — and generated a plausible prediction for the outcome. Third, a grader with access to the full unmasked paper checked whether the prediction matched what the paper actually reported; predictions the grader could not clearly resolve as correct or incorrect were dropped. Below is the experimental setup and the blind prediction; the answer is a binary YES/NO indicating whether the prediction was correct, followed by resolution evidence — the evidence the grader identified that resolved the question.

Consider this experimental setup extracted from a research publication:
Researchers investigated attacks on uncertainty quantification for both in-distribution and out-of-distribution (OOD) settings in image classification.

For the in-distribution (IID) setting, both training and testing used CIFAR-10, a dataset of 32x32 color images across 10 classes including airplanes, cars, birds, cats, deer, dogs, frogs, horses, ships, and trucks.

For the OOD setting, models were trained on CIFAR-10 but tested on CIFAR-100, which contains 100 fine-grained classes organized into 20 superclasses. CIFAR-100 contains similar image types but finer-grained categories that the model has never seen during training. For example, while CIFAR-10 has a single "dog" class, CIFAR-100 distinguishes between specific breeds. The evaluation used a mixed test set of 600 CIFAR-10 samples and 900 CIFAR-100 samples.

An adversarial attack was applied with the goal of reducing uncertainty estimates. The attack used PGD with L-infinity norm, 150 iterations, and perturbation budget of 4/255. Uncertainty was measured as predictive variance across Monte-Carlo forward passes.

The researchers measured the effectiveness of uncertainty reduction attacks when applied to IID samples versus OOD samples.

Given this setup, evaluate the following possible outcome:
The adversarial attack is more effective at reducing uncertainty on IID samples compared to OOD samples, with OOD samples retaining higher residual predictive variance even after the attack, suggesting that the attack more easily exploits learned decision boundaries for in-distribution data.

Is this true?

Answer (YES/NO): NO